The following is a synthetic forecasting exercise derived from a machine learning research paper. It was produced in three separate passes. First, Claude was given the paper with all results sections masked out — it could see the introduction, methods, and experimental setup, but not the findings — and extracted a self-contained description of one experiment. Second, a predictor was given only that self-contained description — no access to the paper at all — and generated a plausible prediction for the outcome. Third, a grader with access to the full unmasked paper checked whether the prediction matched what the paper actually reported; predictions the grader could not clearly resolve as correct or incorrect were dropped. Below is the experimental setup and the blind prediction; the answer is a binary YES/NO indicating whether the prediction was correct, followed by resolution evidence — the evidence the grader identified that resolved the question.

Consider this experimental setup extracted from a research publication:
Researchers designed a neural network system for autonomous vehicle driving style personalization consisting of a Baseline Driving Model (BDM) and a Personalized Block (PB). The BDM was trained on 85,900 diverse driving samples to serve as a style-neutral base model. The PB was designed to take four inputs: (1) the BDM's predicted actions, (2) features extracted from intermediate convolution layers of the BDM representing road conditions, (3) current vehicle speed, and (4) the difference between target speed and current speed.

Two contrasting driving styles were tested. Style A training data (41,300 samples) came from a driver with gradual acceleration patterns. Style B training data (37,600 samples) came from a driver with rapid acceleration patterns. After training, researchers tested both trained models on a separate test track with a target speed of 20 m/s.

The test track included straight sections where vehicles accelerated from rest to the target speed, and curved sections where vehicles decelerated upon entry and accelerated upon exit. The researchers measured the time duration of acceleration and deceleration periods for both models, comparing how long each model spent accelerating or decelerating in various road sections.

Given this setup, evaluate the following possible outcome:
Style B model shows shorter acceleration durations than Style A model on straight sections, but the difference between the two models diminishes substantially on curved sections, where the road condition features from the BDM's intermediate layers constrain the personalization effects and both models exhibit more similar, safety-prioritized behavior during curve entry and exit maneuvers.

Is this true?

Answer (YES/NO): NO